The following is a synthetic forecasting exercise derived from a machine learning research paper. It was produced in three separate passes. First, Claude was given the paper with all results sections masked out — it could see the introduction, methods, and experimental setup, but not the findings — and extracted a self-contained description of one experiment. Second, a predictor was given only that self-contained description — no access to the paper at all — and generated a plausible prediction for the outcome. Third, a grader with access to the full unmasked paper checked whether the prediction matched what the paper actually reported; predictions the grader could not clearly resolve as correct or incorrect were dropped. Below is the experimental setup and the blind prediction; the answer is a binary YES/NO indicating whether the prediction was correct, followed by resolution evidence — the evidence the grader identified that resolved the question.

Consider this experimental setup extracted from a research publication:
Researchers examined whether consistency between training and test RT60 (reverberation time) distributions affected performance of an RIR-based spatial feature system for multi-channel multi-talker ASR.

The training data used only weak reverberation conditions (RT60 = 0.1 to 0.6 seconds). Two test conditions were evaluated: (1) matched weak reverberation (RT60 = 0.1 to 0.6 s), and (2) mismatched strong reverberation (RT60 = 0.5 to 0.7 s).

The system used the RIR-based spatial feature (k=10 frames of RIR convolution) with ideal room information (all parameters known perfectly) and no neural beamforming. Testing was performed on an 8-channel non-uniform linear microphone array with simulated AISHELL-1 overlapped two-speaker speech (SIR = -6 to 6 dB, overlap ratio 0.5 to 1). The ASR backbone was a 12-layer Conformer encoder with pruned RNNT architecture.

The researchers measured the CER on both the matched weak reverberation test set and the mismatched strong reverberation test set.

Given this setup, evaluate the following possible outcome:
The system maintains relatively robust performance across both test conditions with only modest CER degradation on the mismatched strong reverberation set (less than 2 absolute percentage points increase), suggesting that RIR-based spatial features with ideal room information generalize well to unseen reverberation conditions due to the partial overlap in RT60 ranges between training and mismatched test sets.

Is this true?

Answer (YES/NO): YES